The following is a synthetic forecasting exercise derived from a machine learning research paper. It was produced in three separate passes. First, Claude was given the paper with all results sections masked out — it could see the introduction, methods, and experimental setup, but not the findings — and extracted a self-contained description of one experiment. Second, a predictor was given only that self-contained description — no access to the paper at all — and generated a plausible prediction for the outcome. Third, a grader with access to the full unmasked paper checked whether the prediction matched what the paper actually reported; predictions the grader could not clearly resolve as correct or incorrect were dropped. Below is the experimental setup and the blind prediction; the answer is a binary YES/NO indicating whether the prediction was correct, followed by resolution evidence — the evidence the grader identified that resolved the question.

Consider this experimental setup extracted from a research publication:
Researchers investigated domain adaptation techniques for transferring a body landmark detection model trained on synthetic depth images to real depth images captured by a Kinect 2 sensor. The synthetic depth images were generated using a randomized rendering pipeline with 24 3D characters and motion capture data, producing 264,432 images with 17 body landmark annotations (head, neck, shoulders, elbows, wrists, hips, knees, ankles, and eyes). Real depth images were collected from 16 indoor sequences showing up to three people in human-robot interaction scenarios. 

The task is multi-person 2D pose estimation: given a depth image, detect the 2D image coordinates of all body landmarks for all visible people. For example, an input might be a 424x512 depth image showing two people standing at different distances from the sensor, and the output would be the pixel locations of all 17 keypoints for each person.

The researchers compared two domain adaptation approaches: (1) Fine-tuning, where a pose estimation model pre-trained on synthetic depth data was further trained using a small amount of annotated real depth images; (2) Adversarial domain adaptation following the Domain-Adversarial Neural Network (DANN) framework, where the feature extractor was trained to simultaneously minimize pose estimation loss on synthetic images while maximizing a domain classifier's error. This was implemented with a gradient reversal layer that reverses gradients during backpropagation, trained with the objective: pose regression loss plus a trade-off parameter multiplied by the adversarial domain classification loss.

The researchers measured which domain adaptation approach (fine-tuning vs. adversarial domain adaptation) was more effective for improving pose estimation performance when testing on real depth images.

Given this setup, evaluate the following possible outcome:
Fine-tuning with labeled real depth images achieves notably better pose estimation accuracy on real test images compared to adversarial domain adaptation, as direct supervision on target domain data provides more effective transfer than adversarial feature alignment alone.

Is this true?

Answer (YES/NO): YES